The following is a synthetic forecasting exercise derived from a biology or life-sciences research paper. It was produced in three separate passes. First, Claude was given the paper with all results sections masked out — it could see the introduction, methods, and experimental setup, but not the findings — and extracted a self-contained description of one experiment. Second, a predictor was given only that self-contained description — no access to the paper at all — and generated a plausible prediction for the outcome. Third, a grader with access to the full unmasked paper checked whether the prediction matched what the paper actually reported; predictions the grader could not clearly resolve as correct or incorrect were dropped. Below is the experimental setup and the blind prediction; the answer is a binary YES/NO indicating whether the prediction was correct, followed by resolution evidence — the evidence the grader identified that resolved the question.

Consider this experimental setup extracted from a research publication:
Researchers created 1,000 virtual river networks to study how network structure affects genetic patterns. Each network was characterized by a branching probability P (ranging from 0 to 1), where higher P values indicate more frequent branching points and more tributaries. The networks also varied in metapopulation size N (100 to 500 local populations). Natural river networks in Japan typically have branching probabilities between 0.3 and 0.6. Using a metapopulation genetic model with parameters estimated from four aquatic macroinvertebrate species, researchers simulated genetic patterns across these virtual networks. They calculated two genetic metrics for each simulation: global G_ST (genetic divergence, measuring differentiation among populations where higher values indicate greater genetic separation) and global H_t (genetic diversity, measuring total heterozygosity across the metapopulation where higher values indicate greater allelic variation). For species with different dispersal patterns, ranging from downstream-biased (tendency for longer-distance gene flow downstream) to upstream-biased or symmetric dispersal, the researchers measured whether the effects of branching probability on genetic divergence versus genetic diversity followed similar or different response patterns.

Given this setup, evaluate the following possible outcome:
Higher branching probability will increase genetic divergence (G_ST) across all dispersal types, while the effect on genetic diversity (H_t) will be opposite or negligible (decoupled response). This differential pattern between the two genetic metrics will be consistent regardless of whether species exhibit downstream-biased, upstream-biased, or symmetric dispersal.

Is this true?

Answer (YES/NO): NO